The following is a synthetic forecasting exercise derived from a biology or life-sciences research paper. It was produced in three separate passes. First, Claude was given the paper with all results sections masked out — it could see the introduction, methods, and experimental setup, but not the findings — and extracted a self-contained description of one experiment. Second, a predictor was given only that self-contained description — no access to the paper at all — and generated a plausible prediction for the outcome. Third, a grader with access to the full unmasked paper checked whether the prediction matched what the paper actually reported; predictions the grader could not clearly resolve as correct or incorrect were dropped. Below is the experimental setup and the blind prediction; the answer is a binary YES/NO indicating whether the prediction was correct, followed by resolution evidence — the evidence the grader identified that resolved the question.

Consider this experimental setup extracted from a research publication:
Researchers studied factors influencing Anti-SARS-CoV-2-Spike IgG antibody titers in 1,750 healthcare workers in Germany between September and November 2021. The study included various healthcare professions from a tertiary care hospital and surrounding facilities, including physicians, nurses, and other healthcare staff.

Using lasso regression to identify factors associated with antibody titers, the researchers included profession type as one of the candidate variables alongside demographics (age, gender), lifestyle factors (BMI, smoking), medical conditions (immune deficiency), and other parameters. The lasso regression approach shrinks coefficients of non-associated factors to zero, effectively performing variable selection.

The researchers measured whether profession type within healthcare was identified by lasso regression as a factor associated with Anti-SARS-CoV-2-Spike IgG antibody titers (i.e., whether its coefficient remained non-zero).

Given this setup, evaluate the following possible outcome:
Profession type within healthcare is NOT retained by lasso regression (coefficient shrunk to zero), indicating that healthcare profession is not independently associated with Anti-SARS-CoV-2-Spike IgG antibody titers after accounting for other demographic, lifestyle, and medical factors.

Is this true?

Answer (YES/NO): NO